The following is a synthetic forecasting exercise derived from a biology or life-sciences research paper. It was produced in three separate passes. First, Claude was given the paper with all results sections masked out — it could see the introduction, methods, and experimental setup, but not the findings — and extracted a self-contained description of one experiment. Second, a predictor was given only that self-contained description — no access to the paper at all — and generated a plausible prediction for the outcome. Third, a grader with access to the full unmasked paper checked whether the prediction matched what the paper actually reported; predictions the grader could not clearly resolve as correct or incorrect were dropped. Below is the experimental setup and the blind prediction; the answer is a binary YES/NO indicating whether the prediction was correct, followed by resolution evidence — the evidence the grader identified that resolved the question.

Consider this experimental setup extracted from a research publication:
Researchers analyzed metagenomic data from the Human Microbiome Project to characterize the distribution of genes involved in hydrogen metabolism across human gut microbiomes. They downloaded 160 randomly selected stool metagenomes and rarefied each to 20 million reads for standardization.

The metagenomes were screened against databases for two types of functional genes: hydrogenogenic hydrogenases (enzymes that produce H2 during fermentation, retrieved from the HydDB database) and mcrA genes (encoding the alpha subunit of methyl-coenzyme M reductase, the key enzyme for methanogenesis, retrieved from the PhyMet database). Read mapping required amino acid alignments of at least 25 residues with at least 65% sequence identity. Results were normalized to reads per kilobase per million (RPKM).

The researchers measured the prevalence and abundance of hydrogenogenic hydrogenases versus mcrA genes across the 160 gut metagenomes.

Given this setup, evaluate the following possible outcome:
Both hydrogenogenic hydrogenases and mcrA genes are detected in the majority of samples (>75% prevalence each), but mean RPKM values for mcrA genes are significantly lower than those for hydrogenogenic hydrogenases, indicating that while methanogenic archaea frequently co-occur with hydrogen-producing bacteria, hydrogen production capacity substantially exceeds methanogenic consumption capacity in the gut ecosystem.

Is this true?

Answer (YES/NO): NO